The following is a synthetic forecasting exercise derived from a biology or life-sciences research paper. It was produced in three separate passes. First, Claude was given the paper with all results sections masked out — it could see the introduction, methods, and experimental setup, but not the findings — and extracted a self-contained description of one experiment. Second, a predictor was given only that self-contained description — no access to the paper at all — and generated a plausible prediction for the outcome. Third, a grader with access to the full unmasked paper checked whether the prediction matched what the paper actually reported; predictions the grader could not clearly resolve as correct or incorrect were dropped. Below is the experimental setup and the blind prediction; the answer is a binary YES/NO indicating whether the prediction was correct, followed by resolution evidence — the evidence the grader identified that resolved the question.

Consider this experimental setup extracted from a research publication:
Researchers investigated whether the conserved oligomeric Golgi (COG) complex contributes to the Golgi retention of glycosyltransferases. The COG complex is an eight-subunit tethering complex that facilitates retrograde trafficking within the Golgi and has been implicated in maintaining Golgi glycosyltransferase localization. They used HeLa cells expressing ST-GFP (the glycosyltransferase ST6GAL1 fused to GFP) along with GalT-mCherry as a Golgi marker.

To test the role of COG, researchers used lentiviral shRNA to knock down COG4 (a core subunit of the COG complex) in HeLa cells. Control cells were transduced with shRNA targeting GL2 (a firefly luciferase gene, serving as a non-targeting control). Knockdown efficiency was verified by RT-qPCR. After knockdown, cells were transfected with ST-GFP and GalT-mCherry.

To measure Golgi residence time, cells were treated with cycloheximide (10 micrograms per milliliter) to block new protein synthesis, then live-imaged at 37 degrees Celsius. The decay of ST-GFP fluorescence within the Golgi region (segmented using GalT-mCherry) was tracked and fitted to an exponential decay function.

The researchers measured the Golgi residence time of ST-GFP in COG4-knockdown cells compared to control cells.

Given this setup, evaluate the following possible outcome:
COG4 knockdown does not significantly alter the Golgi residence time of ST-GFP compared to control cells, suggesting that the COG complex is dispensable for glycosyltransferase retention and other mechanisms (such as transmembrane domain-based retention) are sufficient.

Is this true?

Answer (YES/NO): NO